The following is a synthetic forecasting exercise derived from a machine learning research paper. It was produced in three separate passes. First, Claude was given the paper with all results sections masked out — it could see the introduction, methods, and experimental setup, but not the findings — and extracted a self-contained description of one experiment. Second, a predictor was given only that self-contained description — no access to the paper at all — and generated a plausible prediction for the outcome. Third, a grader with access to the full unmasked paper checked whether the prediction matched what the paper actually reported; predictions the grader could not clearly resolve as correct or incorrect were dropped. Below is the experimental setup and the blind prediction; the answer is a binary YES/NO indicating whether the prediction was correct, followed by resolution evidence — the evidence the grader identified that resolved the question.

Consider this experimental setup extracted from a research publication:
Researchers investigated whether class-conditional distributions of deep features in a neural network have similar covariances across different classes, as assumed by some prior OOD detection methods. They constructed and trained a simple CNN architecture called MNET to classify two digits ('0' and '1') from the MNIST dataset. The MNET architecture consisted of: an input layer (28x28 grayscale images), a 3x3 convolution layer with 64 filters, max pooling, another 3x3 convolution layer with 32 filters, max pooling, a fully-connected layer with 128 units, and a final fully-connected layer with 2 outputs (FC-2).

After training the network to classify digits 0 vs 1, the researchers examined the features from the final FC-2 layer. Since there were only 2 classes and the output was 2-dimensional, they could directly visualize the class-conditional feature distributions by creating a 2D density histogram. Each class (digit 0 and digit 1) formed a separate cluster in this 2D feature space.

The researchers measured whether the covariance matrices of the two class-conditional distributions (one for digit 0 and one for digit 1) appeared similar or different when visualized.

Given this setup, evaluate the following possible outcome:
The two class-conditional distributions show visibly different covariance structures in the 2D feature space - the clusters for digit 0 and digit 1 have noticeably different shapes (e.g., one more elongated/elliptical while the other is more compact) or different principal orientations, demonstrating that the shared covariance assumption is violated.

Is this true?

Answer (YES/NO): YES